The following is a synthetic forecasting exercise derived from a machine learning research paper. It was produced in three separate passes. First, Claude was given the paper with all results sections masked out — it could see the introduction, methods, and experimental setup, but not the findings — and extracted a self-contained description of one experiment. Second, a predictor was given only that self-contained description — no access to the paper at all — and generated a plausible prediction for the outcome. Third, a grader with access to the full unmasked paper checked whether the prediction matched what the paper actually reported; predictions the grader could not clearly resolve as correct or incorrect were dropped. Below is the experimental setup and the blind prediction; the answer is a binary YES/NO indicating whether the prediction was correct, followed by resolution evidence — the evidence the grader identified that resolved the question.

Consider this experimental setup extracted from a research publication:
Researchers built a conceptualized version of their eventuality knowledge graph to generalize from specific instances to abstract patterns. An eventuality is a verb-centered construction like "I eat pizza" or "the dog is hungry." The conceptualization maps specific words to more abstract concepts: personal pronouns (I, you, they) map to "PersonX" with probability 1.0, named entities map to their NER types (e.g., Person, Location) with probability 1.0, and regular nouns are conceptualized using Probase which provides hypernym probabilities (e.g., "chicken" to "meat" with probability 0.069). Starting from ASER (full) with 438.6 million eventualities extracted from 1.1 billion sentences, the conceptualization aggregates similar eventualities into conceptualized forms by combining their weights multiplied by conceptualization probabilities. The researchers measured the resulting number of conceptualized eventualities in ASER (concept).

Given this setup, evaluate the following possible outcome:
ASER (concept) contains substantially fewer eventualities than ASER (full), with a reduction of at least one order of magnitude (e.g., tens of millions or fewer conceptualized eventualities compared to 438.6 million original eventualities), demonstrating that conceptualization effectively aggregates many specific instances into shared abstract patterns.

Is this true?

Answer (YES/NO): YES